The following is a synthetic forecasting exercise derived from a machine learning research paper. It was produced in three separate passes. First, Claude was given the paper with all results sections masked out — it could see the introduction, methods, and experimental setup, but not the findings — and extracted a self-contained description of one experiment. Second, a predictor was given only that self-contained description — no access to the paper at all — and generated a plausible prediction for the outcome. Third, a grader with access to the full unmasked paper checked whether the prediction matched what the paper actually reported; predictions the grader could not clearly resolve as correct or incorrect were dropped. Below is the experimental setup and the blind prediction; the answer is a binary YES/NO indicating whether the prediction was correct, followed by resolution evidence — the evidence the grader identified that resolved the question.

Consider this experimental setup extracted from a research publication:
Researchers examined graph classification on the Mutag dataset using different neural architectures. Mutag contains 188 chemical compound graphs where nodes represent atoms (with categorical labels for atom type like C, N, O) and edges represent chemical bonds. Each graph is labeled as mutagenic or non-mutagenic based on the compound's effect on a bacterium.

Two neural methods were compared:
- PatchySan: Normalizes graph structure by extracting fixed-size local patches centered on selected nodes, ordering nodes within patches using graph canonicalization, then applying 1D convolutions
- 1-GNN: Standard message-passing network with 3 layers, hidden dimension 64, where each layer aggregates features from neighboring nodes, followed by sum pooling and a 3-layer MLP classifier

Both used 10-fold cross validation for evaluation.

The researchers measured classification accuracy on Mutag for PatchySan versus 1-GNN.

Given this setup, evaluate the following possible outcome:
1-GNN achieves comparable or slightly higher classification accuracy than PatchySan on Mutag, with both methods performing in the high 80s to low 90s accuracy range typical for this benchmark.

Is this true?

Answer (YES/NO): NO